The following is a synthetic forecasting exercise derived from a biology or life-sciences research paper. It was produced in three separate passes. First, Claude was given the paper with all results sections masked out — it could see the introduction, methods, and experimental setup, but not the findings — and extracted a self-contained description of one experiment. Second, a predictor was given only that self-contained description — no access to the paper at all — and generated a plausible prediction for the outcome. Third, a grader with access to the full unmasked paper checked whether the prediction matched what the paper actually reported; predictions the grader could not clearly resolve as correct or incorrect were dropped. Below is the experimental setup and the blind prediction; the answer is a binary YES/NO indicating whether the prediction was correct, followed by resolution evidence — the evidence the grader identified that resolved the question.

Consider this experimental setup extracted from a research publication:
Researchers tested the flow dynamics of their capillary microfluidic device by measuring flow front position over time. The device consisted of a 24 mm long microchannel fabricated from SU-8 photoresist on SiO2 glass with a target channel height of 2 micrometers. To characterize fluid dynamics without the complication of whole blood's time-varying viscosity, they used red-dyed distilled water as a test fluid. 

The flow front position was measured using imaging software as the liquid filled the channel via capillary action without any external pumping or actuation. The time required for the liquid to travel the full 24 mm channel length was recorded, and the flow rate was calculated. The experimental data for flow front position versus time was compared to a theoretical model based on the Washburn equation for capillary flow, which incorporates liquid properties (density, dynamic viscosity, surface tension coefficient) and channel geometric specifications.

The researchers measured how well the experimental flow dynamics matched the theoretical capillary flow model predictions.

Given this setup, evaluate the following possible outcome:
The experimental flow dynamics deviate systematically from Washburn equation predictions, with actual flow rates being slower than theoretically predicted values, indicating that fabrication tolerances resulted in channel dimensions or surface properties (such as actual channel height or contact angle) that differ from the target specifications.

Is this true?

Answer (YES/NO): NO